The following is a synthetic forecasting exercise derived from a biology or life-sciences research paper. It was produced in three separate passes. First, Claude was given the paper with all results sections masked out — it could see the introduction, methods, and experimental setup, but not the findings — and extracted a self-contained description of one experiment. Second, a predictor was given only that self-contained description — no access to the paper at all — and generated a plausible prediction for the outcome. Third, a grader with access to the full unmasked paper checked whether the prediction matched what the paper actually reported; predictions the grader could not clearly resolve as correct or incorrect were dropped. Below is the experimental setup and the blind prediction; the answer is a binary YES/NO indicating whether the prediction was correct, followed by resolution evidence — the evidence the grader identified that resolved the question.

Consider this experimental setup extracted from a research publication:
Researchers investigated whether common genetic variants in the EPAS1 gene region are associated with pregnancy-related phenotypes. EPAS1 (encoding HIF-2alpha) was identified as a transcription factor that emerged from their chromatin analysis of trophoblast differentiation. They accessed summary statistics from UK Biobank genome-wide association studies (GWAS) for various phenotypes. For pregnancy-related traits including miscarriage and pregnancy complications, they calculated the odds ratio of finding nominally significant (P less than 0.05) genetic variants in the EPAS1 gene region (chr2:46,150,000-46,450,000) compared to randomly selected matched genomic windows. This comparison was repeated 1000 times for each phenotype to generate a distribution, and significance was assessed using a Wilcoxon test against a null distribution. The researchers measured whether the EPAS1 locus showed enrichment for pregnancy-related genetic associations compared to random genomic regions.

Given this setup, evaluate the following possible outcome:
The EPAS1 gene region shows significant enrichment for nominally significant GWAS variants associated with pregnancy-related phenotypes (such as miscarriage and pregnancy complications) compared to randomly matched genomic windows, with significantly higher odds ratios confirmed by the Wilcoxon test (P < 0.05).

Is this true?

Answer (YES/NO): YES